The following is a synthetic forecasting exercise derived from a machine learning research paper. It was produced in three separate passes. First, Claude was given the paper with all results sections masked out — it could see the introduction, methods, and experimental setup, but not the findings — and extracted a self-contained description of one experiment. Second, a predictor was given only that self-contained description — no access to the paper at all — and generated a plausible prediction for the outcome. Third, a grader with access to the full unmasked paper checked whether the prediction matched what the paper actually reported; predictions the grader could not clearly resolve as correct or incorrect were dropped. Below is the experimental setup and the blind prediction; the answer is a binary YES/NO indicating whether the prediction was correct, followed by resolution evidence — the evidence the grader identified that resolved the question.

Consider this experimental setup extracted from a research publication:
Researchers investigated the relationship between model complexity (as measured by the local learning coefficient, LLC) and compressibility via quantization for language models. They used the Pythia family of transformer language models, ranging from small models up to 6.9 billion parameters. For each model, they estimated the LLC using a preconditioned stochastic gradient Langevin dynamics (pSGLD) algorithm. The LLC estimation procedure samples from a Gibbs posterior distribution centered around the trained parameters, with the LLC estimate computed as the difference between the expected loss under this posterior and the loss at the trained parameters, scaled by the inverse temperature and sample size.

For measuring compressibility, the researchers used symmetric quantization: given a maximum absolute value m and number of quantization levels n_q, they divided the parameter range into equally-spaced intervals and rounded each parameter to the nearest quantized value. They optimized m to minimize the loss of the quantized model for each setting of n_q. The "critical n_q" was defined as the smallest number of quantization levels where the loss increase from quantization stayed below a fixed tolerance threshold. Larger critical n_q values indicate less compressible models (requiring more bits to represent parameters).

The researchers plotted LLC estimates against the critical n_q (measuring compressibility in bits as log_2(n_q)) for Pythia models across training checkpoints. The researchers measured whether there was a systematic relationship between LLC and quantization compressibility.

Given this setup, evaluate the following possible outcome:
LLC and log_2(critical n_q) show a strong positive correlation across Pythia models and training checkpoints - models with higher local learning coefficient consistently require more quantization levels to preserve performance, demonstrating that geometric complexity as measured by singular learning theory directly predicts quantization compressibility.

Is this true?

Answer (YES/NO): YES